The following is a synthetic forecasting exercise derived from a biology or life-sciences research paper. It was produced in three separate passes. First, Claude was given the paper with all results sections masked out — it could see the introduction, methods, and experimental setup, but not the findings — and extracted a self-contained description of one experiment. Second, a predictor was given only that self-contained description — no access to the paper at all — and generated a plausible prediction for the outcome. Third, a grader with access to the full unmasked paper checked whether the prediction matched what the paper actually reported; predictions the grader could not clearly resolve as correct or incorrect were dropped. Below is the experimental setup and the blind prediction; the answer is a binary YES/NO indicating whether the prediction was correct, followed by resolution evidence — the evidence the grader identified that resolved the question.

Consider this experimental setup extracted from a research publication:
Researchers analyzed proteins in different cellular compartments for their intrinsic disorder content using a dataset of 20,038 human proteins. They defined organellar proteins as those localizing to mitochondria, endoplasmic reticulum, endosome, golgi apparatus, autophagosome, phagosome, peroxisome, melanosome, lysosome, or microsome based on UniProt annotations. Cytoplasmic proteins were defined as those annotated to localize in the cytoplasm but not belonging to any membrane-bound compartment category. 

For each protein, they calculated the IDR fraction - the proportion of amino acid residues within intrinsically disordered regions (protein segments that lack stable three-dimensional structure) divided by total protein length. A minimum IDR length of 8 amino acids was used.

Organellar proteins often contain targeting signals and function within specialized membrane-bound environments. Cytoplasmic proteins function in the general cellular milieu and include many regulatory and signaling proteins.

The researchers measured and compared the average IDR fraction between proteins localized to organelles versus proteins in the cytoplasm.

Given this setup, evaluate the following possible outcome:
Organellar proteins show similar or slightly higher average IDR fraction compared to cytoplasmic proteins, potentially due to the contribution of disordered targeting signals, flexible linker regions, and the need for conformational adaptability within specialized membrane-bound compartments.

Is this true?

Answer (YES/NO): YES